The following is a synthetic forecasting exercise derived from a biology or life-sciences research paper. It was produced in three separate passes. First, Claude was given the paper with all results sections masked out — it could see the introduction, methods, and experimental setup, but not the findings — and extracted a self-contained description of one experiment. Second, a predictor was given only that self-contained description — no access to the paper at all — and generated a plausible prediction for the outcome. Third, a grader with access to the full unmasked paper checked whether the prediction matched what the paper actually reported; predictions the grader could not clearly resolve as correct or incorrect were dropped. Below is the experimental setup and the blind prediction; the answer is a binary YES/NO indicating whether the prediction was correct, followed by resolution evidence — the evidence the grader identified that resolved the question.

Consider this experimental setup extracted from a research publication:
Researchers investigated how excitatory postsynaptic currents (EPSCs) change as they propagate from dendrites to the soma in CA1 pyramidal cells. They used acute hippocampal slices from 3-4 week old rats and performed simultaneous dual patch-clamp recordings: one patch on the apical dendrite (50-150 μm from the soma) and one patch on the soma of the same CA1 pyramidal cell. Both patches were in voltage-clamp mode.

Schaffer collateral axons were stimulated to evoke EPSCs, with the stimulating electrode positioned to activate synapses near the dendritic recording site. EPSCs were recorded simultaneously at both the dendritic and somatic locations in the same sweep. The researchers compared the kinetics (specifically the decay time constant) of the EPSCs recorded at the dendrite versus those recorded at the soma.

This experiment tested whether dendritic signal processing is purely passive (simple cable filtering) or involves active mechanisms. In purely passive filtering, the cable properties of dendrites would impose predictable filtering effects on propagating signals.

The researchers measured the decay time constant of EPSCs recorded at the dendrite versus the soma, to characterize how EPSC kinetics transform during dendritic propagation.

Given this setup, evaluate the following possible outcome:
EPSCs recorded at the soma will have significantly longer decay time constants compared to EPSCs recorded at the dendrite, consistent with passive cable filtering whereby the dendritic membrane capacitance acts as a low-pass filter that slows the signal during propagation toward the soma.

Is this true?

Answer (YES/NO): YES